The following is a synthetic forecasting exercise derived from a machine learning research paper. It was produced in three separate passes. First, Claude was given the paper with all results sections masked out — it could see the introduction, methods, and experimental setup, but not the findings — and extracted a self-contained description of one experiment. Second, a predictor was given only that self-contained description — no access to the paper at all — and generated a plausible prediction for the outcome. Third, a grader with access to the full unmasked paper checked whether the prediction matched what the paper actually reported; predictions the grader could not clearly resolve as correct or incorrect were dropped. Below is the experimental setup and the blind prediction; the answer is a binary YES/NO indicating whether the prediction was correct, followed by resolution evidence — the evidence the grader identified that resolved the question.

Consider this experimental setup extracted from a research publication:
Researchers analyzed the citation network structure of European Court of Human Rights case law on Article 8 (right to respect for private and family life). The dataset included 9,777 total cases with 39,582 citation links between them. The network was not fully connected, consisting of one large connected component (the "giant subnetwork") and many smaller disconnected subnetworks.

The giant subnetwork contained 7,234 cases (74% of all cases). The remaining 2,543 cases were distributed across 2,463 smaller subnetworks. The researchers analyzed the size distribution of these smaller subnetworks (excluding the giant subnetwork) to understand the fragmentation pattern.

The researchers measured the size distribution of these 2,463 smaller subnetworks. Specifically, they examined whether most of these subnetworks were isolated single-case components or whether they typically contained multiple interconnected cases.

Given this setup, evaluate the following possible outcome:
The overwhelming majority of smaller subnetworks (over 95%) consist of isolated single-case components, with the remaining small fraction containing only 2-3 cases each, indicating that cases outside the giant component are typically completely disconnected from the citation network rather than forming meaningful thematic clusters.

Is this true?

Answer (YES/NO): NO